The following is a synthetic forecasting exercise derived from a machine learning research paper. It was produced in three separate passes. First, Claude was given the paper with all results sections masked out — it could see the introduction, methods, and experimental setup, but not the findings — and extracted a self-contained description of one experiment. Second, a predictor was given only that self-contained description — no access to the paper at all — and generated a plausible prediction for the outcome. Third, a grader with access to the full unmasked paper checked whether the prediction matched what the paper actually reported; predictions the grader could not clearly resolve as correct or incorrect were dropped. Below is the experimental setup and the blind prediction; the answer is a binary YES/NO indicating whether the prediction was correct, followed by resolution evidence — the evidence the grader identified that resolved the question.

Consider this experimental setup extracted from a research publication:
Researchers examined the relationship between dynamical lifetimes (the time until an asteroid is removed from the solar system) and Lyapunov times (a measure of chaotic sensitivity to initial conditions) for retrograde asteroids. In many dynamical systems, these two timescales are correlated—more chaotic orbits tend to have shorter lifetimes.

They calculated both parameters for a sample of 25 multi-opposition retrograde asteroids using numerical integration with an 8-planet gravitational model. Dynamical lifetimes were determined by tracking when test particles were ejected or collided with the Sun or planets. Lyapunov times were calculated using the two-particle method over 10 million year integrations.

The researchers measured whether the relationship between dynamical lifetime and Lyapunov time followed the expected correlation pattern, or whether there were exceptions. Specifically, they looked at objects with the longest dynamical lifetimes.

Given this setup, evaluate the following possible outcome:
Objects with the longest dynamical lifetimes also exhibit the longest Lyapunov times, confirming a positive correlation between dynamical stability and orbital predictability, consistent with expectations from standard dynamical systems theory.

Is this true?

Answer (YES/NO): NO